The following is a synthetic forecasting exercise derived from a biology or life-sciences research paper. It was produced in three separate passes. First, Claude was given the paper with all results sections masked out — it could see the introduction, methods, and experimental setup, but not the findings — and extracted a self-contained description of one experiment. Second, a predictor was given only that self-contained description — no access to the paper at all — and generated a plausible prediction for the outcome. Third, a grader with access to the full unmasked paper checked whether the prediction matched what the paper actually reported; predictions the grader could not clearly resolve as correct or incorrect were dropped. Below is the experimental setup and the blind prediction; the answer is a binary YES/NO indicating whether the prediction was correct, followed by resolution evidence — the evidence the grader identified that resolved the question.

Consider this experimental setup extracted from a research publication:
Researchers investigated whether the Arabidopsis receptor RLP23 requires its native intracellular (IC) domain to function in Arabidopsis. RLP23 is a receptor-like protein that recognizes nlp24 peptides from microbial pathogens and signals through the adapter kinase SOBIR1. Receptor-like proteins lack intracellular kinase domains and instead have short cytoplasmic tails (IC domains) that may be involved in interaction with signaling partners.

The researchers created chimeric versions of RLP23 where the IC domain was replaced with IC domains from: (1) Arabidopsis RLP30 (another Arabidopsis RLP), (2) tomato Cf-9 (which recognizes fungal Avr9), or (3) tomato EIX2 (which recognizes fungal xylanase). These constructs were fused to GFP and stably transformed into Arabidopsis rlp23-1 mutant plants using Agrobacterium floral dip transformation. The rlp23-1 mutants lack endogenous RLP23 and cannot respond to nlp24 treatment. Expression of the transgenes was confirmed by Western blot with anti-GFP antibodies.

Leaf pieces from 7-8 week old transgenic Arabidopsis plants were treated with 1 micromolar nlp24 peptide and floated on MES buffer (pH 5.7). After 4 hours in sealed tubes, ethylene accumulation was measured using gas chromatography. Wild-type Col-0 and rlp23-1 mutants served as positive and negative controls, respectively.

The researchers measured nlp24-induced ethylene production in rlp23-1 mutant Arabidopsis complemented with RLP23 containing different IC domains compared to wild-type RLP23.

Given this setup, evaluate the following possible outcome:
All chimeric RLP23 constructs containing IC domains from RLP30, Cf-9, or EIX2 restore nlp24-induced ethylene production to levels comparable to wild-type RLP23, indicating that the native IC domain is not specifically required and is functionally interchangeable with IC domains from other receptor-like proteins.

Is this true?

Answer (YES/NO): NO